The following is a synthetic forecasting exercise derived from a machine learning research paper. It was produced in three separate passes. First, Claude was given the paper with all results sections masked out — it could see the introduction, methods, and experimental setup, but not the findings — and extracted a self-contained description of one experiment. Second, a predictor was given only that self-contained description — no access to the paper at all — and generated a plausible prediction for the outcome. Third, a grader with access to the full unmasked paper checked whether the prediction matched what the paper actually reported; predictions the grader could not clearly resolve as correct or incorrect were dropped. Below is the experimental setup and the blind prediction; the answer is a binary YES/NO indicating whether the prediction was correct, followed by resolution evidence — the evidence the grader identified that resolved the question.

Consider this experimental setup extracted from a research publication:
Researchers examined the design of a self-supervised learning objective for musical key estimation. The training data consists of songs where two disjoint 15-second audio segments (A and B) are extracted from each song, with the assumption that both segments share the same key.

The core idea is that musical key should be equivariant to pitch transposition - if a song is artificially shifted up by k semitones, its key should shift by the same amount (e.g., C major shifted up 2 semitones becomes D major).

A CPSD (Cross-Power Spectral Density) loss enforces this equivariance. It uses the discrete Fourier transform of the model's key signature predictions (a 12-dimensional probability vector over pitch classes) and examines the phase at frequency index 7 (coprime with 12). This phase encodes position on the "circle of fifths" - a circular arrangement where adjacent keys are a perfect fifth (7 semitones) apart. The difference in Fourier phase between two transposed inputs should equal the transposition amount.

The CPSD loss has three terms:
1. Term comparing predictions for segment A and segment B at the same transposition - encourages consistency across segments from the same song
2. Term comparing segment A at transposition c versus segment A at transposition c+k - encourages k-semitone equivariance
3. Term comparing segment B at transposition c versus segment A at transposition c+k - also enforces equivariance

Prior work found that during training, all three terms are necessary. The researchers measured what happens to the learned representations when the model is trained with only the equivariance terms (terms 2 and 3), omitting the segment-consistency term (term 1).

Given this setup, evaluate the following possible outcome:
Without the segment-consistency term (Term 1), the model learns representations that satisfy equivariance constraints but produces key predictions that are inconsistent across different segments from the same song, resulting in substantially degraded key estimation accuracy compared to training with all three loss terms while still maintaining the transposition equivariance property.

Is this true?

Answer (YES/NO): NO